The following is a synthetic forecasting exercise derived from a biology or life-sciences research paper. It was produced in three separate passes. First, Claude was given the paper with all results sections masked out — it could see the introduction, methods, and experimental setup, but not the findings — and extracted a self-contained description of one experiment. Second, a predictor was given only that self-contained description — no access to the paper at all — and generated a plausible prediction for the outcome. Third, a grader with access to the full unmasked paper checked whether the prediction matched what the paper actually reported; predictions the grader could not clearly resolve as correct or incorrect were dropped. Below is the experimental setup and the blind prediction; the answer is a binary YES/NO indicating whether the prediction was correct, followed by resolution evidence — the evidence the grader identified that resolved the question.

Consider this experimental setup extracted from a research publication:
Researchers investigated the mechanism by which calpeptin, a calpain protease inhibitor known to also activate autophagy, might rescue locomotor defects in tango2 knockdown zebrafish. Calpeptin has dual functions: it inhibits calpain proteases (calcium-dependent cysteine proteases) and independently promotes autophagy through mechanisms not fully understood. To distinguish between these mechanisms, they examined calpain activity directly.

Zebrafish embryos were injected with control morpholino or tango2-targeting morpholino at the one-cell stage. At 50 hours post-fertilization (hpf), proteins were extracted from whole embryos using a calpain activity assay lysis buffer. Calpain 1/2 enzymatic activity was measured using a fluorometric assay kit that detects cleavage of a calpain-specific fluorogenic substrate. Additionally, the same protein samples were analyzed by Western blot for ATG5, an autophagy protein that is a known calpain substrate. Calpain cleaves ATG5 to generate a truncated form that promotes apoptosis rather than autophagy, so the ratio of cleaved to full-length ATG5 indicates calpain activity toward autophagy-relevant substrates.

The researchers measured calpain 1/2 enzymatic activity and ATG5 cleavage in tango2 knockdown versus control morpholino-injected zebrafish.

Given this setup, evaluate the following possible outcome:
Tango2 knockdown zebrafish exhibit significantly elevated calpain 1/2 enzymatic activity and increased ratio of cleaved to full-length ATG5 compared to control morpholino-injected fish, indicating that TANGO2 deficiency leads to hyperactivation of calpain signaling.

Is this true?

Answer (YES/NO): NO